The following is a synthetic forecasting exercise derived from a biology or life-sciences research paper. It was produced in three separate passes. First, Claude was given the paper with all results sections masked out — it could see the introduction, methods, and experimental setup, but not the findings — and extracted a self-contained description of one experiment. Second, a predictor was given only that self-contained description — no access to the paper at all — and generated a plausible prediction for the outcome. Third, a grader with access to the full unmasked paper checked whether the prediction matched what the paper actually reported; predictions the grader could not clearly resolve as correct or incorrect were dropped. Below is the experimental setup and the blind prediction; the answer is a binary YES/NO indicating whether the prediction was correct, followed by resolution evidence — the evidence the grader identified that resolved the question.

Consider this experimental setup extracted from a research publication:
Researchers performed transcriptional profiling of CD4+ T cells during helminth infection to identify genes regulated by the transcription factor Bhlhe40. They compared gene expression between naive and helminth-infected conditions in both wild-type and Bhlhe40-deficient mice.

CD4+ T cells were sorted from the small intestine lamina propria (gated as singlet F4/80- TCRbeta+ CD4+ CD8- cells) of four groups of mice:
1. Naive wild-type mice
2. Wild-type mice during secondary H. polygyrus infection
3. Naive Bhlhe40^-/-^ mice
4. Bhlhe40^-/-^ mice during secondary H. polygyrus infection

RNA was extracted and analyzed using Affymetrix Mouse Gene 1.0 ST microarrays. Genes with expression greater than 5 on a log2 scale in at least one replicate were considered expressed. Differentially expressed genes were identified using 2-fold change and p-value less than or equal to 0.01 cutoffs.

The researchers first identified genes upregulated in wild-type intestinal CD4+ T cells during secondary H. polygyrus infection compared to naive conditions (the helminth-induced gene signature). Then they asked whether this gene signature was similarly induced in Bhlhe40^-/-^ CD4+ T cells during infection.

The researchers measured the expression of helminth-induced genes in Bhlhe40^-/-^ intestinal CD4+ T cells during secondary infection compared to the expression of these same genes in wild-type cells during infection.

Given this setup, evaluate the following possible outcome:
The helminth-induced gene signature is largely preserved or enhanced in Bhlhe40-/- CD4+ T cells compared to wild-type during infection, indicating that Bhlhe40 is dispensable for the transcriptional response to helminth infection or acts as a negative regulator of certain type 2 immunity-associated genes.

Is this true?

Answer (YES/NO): NO